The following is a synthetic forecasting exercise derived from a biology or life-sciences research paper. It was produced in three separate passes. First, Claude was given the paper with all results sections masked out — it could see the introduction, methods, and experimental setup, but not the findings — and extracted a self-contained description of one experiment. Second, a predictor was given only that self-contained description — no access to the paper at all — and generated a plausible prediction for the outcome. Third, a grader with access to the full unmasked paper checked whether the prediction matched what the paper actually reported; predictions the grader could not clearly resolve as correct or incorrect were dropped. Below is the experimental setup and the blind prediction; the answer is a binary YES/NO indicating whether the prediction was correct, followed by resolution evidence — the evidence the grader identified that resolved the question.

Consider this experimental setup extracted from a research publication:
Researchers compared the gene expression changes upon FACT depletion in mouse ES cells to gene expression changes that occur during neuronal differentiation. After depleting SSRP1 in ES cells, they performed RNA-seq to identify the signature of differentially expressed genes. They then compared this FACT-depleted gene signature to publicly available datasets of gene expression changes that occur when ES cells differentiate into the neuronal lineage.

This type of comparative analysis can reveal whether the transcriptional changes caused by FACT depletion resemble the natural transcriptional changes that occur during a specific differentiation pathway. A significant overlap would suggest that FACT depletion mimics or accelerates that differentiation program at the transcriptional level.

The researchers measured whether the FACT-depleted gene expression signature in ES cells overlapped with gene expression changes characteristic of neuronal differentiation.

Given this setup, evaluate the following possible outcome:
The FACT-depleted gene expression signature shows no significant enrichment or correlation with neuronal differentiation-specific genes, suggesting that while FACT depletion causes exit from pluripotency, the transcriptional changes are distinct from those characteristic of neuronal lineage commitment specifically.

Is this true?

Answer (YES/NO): NO